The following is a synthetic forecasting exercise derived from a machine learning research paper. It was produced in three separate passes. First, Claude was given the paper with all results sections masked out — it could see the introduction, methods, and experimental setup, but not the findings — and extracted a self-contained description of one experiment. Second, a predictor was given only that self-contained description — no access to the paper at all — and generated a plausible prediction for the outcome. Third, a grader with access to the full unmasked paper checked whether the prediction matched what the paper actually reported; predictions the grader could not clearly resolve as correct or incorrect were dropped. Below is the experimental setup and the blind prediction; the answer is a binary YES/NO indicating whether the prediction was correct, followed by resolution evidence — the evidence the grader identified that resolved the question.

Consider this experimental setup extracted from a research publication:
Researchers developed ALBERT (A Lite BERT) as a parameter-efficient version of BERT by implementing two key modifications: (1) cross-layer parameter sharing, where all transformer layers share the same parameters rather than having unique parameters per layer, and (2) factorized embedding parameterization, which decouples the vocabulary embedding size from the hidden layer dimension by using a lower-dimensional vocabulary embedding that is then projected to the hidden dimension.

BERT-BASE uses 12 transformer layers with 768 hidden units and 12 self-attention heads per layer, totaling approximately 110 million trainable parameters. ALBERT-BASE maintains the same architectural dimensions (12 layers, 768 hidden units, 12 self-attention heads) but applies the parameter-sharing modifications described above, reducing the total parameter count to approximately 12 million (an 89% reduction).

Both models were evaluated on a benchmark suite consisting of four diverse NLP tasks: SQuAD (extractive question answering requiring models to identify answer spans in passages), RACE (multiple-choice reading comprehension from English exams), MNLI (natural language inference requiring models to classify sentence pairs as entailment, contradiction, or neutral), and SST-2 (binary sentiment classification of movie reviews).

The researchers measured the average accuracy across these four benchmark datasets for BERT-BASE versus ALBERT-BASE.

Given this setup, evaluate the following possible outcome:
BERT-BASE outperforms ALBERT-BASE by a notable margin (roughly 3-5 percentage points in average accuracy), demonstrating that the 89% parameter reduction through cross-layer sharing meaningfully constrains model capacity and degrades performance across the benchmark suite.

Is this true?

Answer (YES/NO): NO